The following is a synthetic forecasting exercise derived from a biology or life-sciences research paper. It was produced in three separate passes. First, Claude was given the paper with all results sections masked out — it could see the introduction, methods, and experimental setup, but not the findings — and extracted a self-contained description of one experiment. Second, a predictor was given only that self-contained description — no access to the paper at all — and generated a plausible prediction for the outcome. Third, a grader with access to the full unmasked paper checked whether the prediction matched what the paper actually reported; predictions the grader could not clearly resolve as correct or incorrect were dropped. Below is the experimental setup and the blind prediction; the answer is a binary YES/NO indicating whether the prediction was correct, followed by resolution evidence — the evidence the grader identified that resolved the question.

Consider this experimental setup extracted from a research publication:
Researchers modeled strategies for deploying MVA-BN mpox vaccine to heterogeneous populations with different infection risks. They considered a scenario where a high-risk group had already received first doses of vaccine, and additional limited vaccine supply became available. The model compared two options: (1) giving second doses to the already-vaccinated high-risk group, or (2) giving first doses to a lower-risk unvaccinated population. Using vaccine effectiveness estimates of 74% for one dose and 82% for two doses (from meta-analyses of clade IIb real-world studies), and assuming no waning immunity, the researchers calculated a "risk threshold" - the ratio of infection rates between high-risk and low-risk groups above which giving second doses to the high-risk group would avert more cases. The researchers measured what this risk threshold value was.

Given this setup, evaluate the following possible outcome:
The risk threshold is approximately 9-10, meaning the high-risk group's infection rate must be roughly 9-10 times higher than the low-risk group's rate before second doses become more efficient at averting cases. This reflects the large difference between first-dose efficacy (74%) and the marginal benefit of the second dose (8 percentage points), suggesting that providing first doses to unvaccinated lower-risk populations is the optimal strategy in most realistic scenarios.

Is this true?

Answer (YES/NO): YES